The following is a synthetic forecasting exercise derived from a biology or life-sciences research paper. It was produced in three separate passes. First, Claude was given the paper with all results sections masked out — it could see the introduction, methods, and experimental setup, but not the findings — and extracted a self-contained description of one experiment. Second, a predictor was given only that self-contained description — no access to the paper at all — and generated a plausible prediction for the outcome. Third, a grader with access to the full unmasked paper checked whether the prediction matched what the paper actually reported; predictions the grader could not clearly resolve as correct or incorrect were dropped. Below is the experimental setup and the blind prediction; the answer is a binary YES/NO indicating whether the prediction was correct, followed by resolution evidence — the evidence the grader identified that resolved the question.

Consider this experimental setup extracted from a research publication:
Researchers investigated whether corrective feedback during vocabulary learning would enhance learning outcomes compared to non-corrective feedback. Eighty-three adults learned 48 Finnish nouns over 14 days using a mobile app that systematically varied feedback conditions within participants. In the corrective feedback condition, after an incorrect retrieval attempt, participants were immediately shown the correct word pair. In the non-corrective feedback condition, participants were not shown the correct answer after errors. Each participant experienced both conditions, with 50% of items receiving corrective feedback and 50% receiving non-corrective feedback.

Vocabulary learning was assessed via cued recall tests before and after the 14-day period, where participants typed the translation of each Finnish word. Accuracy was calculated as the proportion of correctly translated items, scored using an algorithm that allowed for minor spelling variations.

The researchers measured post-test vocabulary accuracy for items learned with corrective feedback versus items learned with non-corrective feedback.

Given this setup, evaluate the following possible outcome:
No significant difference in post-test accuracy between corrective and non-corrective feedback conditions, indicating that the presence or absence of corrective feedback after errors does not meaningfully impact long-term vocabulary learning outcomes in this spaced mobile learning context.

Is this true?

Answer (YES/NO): NO